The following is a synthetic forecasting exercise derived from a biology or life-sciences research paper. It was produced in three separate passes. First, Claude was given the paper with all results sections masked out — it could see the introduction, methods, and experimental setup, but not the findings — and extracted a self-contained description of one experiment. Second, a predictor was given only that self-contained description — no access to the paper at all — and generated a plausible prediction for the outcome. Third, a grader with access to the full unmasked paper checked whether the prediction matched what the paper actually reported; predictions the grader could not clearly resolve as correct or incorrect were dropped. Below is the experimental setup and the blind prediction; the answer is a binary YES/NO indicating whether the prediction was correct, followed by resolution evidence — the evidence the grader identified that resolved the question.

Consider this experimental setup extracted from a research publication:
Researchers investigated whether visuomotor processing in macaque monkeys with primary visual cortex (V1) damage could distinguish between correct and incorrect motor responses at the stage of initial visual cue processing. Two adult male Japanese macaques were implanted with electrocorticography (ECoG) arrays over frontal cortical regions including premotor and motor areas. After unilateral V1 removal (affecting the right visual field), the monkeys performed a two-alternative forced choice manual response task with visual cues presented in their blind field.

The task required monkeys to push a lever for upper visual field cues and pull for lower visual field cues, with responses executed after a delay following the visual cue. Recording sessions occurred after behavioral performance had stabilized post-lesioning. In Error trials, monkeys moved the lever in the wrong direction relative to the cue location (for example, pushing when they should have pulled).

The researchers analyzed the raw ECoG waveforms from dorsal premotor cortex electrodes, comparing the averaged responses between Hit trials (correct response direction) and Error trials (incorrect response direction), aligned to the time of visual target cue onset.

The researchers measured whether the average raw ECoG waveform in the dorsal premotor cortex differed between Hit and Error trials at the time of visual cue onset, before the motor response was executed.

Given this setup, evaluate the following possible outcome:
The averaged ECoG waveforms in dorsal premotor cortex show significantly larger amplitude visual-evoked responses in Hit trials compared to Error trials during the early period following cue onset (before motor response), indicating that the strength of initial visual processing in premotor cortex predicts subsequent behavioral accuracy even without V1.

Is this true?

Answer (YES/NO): NO